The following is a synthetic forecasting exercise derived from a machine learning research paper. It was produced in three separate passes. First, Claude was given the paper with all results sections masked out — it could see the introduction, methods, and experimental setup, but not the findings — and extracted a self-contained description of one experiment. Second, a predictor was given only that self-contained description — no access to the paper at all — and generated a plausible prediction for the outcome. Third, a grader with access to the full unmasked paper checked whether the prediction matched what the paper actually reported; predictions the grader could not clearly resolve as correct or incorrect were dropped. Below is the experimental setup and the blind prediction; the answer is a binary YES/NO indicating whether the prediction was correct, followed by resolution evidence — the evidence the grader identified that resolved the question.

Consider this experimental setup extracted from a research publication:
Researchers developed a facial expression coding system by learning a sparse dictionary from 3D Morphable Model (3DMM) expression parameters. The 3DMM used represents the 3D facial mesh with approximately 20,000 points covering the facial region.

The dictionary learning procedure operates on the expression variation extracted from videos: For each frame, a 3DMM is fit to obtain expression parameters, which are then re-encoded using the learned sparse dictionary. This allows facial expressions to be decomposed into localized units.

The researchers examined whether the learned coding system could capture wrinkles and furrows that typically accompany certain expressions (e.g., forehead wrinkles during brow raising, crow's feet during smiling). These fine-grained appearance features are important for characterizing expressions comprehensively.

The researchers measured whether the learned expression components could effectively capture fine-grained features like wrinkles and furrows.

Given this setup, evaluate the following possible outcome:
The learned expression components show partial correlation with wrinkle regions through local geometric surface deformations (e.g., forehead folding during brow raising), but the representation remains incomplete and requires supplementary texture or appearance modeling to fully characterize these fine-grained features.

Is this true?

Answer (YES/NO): NO